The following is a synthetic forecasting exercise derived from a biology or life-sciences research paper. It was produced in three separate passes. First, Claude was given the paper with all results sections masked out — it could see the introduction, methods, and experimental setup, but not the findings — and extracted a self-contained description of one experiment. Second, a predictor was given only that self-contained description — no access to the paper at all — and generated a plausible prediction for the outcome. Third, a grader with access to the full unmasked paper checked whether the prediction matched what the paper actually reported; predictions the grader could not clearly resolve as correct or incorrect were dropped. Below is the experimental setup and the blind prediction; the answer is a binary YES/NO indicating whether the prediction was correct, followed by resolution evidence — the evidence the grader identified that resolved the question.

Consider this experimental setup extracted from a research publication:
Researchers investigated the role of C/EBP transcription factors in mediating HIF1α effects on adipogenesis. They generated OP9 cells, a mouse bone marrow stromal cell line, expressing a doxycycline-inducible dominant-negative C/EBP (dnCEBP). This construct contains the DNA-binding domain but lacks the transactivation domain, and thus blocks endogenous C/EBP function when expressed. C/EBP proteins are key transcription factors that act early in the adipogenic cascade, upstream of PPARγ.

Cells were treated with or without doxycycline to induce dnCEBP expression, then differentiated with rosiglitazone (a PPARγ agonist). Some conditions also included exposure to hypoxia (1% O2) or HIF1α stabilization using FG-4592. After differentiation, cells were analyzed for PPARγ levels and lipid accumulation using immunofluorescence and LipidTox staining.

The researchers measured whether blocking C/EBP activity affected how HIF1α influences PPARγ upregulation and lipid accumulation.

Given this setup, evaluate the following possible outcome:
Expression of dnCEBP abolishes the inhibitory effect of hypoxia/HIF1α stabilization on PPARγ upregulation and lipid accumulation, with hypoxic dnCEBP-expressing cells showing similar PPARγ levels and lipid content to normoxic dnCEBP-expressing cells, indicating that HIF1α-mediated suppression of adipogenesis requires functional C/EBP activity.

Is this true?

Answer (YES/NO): NO